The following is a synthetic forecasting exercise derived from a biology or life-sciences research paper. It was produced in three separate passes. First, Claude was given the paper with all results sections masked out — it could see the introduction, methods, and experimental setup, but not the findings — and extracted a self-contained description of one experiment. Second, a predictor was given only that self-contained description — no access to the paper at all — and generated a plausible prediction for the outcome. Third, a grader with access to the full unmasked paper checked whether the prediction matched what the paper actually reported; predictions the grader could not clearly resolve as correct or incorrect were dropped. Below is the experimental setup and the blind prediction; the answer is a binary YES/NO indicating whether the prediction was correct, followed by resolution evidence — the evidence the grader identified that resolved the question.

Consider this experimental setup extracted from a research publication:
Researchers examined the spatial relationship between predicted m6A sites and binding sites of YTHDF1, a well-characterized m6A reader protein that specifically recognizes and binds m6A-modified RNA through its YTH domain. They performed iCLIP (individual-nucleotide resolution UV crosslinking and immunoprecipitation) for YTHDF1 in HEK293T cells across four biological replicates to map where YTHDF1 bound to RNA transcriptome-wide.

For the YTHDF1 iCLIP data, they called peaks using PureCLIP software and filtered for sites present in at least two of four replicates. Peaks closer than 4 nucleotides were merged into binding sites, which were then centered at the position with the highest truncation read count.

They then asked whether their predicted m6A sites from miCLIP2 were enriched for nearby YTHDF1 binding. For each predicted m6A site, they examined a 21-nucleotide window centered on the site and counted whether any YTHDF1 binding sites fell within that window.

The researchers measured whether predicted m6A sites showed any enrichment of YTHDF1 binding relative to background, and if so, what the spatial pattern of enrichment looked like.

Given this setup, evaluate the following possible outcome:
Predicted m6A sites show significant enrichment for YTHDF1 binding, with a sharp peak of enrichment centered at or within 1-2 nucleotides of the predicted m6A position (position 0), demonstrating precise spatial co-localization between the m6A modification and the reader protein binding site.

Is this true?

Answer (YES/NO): YES